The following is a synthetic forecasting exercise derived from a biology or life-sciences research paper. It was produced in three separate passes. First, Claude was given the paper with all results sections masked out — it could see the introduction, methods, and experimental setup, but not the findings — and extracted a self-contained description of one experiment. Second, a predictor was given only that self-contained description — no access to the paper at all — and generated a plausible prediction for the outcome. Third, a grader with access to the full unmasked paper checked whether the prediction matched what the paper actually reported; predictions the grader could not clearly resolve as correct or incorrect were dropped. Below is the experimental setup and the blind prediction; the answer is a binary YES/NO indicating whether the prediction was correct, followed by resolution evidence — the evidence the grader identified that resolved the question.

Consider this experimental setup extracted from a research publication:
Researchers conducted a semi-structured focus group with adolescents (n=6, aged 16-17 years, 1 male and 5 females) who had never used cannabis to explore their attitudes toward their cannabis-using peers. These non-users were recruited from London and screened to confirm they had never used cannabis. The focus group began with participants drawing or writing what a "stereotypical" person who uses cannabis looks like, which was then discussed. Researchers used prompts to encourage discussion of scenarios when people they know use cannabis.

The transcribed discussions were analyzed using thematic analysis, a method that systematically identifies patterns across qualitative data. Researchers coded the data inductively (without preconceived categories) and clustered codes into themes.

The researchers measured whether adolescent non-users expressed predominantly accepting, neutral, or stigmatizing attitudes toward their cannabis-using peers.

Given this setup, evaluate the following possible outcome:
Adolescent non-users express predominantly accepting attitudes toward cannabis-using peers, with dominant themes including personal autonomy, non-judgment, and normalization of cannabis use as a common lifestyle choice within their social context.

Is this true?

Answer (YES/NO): NO